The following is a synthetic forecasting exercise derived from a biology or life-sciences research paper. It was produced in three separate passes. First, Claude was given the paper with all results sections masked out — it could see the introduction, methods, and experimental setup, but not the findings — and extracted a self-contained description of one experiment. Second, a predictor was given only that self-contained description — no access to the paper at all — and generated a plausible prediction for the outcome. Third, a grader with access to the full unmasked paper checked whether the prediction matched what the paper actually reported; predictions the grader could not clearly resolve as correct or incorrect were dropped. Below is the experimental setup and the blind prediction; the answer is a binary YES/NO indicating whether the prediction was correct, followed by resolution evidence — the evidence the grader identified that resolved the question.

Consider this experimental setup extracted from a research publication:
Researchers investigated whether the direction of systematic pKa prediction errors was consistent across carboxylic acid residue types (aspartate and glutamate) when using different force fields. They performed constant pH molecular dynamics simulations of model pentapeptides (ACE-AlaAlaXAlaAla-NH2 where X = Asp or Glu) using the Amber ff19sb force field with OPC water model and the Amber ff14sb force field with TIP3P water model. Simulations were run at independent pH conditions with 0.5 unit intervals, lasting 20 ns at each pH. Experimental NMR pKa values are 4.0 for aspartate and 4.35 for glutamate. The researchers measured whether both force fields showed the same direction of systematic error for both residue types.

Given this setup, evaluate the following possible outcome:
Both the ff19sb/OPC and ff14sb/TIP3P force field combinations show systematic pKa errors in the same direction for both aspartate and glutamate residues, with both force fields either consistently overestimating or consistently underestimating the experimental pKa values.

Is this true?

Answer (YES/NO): YES